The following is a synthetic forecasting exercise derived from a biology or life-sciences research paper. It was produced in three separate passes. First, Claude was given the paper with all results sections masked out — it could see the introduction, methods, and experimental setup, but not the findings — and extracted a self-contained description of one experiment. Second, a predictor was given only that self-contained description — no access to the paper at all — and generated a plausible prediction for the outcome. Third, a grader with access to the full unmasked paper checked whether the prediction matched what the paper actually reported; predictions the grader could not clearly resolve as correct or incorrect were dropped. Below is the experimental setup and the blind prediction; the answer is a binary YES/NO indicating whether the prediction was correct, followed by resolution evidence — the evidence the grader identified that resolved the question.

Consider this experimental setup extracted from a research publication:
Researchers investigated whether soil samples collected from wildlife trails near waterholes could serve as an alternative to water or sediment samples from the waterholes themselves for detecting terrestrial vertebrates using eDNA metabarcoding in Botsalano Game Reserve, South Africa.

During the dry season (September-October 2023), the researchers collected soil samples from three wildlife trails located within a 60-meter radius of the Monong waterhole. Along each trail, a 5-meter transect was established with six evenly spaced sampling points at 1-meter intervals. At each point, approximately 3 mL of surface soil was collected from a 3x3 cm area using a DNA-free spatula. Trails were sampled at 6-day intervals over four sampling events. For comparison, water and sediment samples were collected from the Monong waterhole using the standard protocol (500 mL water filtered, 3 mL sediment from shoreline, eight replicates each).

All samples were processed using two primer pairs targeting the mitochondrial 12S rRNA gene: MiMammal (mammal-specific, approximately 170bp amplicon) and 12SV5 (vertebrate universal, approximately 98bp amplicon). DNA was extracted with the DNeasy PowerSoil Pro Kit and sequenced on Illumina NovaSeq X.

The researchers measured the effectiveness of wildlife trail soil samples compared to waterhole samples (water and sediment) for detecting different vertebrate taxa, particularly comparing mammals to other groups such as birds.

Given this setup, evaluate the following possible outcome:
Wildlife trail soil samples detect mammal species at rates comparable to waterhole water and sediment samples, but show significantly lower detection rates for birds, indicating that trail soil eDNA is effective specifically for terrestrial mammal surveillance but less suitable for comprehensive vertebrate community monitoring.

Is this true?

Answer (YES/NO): YES